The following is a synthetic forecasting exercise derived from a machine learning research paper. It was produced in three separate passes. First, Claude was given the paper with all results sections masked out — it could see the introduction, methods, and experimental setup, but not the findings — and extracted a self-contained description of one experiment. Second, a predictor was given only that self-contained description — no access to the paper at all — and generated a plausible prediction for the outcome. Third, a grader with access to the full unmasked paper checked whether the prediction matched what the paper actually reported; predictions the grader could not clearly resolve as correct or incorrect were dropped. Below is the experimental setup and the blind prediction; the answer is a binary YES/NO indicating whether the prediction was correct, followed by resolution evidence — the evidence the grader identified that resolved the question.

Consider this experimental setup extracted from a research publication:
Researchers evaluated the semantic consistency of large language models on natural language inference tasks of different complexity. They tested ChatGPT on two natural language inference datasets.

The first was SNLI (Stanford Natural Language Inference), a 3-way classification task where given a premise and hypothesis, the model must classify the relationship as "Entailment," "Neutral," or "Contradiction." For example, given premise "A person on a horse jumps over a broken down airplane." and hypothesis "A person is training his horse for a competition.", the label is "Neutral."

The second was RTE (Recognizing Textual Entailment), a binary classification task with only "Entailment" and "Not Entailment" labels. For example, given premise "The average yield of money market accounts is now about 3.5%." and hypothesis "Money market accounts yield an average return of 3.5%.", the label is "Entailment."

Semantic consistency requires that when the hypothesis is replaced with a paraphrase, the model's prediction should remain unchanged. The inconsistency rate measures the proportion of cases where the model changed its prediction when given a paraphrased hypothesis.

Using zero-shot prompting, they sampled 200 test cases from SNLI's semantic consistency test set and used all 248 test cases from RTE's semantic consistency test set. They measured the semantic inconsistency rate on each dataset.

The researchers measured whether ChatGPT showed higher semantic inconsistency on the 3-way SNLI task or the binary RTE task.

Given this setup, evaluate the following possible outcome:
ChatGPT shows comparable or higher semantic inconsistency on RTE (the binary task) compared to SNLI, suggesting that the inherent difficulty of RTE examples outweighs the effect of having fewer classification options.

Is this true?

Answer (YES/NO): NO